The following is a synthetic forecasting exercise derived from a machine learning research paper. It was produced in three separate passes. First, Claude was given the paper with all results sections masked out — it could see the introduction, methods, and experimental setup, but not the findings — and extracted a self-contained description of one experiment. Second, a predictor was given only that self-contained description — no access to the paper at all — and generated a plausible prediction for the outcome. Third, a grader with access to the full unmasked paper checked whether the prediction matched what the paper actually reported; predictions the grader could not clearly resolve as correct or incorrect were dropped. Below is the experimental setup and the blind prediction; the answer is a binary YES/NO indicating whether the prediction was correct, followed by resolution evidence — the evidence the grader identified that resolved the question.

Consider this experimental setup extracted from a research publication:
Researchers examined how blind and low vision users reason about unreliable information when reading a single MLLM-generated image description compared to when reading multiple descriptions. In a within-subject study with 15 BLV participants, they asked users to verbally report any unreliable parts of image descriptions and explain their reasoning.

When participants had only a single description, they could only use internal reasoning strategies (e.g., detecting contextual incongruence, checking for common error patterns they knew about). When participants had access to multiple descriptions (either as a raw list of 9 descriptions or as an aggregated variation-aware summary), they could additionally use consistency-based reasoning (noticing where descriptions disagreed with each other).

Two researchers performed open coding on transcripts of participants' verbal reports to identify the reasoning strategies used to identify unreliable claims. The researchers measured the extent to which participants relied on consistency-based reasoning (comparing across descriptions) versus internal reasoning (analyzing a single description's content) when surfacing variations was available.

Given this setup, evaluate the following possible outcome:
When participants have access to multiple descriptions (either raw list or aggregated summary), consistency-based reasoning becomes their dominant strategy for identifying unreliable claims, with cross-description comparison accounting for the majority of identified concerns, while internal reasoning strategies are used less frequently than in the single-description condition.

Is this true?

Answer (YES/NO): YES